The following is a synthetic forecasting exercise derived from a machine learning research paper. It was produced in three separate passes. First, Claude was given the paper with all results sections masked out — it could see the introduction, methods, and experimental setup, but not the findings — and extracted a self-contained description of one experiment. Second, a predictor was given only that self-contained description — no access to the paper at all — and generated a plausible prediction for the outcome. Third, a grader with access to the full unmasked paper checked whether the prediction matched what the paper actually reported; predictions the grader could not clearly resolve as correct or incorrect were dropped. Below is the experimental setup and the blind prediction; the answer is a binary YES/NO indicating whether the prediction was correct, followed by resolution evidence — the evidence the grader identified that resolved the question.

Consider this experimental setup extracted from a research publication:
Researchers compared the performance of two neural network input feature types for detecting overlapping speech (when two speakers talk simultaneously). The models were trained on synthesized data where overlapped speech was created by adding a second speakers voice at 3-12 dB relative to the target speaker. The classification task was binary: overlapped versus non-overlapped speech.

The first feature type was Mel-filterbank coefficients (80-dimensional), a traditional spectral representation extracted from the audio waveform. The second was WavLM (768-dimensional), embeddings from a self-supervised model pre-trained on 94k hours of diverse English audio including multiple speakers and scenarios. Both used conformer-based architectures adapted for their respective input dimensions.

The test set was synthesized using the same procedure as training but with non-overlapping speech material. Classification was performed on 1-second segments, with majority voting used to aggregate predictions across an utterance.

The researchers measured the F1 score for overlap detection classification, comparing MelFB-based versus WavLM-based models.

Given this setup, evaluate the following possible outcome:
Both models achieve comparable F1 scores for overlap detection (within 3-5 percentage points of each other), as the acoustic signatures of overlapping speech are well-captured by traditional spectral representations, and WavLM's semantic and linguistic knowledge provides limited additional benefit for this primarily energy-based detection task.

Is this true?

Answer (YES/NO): YES